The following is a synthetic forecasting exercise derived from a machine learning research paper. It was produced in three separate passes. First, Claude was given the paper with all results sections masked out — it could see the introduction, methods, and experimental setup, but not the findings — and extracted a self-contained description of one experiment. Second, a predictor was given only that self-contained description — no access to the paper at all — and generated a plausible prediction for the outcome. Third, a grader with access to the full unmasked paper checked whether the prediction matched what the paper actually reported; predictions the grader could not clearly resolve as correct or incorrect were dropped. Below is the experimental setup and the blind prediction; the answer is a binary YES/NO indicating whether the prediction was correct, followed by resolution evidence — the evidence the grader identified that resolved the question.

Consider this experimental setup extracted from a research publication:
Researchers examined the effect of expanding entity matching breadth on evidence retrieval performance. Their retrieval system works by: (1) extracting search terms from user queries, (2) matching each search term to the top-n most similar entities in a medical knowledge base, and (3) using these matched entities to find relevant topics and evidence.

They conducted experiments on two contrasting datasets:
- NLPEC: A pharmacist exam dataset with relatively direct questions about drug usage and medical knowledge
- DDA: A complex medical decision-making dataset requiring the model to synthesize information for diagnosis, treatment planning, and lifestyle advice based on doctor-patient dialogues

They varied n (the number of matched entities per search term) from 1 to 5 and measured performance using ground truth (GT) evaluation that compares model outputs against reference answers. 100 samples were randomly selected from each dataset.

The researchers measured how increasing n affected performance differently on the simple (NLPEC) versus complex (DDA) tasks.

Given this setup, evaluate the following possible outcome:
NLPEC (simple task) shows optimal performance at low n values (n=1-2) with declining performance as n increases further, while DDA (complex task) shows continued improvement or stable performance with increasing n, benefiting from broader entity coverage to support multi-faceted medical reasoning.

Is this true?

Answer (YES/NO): NO